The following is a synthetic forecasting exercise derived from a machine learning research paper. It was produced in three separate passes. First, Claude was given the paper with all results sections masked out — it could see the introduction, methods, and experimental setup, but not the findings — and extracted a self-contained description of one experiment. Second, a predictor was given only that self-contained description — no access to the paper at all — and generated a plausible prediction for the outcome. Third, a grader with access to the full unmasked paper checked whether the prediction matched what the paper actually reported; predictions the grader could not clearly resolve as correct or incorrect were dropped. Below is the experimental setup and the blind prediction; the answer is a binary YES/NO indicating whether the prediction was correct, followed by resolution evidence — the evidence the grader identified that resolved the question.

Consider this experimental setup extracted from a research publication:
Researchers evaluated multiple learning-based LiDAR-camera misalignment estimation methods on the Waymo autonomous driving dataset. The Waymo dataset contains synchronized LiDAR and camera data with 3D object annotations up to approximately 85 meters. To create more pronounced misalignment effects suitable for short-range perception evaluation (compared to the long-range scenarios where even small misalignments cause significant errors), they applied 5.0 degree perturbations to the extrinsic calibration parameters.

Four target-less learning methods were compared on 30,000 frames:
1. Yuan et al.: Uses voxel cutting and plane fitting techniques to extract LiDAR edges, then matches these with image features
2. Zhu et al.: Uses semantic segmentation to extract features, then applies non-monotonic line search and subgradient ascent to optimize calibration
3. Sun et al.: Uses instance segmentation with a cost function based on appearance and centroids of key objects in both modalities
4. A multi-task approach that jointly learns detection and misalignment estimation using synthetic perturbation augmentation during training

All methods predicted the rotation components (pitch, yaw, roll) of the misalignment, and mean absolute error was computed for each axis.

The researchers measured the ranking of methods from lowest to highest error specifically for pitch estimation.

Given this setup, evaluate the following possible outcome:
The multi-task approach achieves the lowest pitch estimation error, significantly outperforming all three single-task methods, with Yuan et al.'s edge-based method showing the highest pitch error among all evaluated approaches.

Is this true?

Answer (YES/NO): NO